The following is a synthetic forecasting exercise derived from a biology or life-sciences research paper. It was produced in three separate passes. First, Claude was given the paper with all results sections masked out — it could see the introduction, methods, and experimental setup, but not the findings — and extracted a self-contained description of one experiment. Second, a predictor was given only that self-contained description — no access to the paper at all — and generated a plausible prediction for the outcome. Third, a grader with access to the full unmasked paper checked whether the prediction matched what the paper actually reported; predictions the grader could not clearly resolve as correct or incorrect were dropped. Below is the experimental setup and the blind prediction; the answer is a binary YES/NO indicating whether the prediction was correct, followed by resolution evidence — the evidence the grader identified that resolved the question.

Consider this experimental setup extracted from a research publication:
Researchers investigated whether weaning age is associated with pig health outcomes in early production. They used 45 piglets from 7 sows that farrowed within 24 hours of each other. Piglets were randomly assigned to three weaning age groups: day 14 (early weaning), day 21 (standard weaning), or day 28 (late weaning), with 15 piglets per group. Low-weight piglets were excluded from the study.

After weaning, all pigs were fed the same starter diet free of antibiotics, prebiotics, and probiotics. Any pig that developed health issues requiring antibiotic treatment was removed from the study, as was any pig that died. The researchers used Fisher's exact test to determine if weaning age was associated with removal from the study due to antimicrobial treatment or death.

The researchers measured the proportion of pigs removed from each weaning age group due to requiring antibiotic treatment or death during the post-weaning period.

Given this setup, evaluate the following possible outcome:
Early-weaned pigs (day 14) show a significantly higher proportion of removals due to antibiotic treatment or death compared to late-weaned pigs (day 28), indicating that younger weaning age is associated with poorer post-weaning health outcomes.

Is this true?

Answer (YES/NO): NO